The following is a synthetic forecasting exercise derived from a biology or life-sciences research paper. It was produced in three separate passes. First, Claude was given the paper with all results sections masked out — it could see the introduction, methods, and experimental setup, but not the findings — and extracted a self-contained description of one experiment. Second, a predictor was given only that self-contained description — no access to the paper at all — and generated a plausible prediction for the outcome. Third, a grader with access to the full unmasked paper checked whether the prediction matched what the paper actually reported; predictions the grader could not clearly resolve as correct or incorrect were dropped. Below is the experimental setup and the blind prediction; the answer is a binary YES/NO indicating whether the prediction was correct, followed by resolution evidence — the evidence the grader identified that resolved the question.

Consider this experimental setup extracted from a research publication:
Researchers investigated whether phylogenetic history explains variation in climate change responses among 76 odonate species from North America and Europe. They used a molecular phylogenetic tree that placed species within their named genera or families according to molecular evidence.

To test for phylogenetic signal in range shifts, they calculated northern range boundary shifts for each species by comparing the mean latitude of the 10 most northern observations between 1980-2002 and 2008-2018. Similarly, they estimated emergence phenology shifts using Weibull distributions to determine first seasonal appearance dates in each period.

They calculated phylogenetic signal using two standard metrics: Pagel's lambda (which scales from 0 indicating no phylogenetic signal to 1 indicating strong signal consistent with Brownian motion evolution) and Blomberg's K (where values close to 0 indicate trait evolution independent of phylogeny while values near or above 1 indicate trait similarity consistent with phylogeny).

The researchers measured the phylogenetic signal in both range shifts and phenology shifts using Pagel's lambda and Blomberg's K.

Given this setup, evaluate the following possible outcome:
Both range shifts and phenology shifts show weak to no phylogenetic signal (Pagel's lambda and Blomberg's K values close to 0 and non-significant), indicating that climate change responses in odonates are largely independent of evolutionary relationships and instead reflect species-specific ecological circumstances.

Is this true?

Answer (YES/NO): YES